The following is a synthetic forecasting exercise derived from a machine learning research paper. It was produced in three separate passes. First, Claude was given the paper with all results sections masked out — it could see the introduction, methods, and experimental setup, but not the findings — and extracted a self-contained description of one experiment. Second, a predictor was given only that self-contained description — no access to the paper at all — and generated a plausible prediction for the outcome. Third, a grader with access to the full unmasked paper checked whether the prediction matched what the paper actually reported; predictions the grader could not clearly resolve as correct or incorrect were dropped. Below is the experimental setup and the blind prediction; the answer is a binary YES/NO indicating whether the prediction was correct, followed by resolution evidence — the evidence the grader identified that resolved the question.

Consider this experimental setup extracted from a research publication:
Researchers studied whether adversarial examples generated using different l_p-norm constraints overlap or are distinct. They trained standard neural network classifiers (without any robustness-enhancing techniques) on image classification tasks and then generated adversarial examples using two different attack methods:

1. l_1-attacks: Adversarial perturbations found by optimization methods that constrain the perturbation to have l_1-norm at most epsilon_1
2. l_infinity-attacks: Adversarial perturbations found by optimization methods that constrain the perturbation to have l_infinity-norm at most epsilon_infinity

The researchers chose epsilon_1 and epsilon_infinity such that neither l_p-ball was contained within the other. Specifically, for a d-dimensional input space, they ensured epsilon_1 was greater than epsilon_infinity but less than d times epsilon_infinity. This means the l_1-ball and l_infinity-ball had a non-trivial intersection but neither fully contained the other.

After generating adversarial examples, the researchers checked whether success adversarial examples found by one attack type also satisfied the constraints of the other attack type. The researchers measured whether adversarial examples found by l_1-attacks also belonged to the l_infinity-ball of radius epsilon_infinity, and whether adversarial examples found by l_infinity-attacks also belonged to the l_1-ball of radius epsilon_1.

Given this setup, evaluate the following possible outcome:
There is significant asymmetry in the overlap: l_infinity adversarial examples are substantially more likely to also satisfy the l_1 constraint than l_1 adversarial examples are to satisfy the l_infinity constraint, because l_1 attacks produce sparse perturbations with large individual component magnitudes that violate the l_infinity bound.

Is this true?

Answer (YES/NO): NO